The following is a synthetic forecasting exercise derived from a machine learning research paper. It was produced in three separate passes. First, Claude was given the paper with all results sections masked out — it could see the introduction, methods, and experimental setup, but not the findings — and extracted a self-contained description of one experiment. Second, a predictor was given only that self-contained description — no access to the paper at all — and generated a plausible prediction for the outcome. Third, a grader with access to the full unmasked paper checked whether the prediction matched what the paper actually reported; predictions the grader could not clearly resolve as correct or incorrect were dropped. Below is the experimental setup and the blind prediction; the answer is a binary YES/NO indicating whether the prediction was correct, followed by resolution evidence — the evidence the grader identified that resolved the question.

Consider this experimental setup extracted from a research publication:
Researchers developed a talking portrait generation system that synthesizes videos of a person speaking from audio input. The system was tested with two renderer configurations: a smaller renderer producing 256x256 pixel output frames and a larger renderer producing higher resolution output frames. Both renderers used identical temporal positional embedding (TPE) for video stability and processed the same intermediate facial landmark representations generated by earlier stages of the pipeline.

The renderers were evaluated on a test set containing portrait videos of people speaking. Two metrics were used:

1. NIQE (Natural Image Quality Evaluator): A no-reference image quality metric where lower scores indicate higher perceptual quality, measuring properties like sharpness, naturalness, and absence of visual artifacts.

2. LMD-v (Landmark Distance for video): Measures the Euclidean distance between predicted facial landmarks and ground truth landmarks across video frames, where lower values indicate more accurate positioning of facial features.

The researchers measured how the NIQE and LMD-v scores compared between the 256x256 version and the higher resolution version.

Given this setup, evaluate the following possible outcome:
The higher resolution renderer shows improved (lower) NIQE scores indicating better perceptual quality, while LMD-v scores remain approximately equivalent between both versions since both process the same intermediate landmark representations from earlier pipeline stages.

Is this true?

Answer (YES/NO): YES